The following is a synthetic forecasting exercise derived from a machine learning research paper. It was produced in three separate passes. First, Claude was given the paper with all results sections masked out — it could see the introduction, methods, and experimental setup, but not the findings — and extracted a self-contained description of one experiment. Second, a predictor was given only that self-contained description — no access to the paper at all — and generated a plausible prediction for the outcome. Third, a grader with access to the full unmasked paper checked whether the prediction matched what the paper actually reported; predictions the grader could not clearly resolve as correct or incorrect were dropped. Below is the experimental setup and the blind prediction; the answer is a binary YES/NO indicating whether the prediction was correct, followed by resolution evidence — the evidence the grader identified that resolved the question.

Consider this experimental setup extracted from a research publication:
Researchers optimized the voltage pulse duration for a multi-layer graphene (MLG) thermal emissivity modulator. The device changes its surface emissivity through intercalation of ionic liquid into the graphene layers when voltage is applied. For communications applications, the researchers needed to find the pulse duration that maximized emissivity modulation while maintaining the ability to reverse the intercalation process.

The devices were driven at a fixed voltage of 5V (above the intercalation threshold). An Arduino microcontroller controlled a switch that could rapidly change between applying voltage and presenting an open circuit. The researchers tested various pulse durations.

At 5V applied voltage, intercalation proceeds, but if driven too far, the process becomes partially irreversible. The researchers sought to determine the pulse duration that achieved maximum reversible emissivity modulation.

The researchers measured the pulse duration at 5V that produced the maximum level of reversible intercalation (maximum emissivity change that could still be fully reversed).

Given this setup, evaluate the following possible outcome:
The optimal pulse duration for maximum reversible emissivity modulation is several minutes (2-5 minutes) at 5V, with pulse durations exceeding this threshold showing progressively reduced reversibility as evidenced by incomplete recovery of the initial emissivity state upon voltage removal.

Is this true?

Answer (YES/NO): NO